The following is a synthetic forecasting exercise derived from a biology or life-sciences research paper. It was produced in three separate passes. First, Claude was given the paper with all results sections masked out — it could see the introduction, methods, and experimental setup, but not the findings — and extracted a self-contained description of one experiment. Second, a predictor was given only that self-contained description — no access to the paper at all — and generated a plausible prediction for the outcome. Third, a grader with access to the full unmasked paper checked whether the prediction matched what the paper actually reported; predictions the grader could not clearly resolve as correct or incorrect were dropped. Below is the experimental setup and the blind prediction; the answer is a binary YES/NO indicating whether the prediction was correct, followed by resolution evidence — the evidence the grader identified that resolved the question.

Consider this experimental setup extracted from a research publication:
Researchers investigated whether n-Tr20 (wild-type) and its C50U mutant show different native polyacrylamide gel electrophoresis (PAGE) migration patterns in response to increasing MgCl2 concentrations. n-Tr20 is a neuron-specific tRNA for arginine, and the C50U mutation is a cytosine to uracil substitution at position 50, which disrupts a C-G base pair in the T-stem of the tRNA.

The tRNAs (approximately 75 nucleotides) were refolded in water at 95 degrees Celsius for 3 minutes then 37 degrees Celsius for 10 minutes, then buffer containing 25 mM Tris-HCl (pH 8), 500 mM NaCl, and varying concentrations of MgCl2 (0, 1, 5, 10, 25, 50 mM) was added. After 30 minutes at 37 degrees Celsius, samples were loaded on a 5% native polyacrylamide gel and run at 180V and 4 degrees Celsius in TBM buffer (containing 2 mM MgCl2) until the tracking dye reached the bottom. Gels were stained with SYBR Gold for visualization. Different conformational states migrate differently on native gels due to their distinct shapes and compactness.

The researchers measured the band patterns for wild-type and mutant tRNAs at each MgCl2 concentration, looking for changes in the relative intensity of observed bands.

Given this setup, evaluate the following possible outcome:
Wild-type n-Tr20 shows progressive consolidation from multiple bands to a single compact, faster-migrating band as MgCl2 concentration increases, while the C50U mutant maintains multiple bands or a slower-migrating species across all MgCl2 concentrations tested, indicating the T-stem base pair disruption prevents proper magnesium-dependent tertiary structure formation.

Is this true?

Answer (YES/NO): NO